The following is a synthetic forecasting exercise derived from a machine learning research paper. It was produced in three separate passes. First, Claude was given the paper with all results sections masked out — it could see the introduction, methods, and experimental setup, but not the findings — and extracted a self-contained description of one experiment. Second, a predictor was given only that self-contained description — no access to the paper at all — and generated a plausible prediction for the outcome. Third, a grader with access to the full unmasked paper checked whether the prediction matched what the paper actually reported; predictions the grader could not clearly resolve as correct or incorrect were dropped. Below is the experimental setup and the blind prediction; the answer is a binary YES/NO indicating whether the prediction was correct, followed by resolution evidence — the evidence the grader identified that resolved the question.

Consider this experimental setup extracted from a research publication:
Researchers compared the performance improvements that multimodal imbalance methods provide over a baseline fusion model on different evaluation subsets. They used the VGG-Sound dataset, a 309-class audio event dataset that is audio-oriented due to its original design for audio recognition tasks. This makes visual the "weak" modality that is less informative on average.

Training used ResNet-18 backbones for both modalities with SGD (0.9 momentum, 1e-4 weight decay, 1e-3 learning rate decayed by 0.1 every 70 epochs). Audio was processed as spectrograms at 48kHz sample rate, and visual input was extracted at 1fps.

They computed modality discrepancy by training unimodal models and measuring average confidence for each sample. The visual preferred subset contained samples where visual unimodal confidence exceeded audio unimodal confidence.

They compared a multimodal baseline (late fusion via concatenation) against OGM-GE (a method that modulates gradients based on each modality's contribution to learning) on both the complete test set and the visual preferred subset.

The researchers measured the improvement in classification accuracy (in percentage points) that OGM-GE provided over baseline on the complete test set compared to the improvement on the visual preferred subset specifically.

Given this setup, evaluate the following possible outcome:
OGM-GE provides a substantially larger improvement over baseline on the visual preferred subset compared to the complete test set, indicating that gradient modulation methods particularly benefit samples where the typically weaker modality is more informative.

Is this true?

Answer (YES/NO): YES